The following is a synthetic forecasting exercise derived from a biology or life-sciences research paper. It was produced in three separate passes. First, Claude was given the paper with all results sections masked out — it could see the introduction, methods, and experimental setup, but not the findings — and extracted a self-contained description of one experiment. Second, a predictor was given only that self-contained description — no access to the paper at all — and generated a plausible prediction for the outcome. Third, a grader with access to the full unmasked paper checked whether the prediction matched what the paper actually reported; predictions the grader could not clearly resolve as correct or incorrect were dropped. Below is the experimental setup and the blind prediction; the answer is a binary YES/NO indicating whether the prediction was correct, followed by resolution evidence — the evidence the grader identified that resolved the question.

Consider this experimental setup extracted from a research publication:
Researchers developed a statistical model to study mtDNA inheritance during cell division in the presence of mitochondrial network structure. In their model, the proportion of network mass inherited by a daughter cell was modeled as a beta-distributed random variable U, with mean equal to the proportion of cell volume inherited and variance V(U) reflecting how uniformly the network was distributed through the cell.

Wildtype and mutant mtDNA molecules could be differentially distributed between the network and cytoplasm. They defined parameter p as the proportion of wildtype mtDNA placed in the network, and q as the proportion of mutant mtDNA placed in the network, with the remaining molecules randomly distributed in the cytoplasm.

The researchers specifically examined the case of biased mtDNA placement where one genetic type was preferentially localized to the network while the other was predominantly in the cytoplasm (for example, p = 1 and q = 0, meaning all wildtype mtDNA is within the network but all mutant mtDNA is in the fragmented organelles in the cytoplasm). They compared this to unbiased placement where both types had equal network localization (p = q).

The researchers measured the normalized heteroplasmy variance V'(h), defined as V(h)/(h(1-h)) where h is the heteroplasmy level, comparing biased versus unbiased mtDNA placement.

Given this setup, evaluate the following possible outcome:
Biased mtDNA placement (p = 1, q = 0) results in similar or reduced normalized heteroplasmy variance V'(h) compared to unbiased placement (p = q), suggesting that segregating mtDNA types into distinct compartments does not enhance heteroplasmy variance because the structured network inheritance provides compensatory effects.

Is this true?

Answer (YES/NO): NO